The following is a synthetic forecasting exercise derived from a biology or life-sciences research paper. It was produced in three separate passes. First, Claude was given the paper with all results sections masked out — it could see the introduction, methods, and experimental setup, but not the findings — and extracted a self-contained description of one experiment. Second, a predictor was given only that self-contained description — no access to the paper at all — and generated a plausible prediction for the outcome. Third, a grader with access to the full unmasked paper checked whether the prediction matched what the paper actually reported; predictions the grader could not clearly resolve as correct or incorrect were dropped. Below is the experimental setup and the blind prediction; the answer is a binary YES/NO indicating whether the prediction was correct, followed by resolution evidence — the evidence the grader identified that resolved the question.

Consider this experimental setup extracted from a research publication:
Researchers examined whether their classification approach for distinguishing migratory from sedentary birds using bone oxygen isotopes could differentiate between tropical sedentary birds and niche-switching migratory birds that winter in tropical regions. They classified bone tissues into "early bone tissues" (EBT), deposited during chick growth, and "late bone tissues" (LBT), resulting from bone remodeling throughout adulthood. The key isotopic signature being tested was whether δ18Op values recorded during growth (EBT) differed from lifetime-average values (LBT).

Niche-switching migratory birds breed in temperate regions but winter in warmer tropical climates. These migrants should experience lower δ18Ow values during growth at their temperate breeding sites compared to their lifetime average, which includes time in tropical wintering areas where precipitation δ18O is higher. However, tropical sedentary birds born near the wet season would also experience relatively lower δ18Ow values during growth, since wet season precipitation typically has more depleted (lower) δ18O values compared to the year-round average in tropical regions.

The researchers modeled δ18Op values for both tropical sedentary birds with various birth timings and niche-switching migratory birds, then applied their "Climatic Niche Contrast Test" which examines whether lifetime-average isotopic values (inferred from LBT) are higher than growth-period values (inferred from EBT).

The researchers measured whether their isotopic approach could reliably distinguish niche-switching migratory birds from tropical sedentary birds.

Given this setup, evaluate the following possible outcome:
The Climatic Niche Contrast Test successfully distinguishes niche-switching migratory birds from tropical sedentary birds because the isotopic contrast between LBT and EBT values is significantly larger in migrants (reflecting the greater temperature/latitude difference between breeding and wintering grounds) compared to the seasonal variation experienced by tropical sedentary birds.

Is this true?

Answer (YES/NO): NO